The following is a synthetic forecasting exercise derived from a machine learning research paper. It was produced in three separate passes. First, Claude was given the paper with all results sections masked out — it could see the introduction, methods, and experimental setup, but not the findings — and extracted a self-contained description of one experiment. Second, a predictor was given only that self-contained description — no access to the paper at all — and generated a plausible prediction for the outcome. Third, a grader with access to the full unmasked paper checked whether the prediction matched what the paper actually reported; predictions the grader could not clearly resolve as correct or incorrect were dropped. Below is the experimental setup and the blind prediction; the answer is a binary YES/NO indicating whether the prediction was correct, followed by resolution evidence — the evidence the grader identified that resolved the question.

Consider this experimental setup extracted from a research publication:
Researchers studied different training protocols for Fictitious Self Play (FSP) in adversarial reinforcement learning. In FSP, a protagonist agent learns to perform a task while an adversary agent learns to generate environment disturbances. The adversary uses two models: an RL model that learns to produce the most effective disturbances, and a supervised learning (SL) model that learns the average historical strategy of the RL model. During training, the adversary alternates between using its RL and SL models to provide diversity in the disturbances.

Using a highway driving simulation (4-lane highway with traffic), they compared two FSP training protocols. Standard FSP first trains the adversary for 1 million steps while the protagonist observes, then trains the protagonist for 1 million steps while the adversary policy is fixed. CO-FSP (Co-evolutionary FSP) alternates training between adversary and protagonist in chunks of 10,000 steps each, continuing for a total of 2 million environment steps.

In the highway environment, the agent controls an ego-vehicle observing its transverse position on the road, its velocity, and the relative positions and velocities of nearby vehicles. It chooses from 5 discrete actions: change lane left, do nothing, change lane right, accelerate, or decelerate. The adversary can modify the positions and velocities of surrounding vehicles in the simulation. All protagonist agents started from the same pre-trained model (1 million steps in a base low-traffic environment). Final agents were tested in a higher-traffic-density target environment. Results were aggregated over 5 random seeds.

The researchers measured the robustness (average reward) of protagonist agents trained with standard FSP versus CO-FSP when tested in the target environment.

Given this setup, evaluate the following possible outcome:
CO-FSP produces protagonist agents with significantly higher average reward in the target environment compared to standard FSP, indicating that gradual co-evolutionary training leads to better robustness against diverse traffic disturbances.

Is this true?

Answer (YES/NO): NO